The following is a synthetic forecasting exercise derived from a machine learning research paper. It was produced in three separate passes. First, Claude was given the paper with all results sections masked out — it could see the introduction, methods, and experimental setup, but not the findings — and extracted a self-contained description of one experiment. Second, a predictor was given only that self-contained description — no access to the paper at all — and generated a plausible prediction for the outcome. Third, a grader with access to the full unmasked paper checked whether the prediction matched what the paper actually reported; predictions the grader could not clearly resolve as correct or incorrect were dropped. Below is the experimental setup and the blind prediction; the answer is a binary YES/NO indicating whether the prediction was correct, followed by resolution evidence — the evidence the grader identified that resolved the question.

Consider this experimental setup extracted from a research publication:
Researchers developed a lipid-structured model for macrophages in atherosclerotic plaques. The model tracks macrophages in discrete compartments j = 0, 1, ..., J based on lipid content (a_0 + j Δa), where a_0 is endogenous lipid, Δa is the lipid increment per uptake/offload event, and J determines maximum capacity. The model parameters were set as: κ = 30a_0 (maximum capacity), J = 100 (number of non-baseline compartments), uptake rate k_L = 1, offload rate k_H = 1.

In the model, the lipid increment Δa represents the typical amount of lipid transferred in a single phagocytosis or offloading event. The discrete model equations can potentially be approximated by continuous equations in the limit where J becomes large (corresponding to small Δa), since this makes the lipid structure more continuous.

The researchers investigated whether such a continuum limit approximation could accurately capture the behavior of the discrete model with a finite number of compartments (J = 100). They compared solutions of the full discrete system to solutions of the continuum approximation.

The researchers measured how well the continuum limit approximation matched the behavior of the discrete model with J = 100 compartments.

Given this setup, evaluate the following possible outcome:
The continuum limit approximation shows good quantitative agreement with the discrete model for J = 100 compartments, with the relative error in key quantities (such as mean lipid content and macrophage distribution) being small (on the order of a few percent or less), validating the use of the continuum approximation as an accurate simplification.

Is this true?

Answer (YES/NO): YES